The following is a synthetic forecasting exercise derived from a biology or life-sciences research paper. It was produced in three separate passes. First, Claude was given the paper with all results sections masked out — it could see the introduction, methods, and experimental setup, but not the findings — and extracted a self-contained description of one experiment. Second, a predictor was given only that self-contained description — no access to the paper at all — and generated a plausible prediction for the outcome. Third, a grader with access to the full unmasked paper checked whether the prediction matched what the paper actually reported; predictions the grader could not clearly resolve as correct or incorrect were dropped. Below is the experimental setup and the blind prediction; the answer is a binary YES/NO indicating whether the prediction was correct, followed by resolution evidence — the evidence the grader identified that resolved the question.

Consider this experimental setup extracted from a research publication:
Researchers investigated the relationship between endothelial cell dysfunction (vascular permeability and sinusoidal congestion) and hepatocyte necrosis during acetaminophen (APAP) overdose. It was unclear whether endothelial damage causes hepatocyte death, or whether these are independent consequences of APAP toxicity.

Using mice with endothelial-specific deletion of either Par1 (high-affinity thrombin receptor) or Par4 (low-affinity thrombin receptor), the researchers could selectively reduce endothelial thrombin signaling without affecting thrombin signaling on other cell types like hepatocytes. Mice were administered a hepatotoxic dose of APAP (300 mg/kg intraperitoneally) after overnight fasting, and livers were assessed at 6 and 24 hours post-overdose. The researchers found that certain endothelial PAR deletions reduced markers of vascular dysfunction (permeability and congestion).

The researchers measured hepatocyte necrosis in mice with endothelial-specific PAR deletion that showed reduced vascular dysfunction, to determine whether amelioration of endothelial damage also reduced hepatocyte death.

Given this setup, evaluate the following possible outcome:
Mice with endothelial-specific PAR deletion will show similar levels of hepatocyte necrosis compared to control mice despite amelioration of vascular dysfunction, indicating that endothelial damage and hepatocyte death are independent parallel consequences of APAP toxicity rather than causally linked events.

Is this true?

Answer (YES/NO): YES